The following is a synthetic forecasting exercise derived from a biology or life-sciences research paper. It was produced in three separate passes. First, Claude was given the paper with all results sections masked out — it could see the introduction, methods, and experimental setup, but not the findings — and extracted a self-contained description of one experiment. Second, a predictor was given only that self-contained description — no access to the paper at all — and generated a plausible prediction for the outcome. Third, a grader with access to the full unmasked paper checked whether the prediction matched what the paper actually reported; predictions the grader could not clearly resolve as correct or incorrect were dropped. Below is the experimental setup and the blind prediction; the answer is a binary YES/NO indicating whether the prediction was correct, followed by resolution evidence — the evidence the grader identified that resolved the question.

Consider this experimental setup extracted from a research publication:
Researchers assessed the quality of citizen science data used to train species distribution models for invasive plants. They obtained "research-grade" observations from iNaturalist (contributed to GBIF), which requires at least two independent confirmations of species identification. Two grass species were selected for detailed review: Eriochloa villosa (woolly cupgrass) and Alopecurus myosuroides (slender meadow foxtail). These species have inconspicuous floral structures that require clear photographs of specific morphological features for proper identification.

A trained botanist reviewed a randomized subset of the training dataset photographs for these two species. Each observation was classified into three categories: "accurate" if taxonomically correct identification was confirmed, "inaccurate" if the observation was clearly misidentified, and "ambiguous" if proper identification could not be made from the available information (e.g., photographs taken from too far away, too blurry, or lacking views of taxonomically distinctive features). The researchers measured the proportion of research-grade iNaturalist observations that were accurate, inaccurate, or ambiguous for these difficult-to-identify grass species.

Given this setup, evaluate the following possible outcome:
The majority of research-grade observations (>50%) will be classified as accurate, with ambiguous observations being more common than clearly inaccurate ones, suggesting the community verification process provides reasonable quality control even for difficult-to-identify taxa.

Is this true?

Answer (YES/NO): YES